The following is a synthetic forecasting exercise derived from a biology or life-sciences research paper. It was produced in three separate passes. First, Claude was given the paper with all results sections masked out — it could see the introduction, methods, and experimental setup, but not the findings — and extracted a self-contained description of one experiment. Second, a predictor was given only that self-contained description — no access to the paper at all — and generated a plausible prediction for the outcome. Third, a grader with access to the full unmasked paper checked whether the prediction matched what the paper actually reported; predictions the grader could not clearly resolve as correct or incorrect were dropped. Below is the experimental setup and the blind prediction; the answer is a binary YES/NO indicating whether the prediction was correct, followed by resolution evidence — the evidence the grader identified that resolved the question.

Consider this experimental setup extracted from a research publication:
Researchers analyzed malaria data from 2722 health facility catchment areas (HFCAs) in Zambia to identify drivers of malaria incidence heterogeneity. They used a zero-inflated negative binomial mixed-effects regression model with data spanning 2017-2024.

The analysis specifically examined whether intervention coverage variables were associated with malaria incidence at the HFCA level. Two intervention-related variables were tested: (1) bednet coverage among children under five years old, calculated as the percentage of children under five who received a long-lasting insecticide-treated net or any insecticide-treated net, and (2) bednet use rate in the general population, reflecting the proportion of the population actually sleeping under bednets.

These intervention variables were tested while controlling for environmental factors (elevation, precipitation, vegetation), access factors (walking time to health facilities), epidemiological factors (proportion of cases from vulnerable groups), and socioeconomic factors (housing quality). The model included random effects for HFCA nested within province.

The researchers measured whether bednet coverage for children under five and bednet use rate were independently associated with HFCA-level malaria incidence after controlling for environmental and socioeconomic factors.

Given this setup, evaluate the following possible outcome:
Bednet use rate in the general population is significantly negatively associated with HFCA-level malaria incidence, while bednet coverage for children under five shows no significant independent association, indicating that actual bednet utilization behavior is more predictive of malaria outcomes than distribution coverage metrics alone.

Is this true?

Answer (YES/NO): NO